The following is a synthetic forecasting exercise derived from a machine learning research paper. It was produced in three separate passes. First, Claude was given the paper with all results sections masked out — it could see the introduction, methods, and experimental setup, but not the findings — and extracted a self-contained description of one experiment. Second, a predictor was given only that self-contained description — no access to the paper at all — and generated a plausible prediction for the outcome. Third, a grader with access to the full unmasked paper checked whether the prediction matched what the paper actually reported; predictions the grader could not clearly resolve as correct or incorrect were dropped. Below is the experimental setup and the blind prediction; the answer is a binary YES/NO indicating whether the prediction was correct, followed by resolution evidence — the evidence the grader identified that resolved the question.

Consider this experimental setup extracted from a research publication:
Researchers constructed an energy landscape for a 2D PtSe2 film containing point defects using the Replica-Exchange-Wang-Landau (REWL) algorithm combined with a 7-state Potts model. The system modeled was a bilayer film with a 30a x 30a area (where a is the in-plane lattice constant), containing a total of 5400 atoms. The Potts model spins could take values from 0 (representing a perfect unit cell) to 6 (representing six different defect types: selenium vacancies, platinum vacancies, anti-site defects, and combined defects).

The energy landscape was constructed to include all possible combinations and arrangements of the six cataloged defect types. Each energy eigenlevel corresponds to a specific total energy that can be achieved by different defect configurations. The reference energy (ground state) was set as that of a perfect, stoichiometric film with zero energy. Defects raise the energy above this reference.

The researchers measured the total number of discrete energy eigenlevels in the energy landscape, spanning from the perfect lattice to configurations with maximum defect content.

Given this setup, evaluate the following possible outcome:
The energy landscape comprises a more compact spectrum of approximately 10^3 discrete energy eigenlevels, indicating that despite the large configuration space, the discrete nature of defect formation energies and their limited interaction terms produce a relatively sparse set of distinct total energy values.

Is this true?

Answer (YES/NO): YES